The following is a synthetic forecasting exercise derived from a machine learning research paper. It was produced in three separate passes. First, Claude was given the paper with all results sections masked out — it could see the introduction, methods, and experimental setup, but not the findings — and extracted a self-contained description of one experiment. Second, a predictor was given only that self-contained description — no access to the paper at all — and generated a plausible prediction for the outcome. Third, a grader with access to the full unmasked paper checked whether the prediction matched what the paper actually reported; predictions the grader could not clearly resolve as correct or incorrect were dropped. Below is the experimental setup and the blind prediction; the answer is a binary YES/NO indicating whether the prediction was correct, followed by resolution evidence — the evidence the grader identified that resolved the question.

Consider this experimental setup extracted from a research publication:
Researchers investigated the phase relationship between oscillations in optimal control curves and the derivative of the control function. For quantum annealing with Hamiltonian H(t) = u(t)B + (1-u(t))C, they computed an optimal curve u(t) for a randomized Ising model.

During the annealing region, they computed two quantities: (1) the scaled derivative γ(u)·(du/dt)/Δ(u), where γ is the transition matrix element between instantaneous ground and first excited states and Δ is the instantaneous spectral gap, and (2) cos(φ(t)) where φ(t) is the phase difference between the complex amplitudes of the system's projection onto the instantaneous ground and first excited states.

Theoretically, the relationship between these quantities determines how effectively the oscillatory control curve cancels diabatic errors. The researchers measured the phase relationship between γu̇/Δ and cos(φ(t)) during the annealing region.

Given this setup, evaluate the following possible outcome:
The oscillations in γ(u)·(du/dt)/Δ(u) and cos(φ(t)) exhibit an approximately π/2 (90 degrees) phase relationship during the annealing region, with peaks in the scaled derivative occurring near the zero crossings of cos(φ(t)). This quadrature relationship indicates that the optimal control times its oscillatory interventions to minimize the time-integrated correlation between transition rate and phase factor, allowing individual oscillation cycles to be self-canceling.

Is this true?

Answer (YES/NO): YES